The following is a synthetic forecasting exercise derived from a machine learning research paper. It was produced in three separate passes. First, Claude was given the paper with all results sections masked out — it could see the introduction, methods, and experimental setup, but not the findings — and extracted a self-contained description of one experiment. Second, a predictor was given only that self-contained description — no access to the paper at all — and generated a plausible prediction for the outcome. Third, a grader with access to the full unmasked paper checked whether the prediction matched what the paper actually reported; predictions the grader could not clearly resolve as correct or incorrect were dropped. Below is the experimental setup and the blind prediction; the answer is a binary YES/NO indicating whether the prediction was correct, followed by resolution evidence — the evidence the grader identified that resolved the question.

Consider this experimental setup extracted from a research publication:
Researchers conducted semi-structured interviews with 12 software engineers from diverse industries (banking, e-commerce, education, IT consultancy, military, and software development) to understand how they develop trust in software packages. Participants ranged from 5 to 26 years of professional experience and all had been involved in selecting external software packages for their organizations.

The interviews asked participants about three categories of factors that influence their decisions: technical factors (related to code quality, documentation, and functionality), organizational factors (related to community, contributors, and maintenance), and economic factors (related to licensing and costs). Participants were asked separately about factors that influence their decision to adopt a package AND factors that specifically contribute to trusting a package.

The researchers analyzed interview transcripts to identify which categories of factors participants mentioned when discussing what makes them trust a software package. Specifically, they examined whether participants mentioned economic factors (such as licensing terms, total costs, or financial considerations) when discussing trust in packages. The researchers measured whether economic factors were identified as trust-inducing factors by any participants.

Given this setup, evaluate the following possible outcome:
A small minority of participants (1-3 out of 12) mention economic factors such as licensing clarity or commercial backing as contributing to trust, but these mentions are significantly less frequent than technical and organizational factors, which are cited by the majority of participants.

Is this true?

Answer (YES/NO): NO